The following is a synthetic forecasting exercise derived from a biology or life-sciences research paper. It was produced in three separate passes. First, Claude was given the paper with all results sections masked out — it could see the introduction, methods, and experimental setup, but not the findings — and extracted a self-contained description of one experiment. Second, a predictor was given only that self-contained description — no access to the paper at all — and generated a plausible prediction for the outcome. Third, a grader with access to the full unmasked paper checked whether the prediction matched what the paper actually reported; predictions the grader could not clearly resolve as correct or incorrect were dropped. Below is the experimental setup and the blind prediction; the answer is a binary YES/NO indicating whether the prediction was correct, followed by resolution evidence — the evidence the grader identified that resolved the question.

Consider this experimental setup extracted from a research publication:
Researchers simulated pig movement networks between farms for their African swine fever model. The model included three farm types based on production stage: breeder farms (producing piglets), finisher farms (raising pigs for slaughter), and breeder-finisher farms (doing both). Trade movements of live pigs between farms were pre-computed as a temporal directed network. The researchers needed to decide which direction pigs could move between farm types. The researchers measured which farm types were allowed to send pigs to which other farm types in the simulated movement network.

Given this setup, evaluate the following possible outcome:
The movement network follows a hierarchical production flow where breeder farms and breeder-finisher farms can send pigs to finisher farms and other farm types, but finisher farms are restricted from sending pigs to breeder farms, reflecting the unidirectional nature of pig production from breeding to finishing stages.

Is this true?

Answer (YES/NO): YES